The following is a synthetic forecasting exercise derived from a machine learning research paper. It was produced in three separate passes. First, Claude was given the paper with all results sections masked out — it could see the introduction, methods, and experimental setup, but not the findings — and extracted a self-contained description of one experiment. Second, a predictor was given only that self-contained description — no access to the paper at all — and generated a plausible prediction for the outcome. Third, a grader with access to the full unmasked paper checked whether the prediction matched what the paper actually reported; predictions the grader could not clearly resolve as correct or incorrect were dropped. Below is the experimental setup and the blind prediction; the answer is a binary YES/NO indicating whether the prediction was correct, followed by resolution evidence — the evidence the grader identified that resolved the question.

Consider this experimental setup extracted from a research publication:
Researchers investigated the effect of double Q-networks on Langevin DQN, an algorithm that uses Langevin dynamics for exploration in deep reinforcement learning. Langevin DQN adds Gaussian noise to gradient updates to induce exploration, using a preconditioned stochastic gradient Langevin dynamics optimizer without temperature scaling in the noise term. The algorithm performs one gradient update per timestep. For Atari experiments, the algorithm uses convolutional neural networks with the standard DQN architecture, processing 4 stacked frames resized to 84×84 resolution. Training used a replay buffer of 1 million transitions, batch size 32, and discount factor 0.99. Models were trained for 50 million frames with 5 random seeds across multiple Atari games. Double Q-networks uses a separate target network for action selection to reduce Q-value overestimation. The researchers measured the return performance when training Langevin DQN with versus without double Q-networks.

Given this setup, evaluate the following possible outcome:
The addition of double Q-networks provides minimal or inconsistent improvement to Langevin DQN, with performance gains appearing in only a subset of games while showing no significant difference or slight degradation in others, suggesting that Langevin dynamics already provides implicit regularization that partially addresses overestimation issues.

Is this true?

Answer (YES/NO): YES